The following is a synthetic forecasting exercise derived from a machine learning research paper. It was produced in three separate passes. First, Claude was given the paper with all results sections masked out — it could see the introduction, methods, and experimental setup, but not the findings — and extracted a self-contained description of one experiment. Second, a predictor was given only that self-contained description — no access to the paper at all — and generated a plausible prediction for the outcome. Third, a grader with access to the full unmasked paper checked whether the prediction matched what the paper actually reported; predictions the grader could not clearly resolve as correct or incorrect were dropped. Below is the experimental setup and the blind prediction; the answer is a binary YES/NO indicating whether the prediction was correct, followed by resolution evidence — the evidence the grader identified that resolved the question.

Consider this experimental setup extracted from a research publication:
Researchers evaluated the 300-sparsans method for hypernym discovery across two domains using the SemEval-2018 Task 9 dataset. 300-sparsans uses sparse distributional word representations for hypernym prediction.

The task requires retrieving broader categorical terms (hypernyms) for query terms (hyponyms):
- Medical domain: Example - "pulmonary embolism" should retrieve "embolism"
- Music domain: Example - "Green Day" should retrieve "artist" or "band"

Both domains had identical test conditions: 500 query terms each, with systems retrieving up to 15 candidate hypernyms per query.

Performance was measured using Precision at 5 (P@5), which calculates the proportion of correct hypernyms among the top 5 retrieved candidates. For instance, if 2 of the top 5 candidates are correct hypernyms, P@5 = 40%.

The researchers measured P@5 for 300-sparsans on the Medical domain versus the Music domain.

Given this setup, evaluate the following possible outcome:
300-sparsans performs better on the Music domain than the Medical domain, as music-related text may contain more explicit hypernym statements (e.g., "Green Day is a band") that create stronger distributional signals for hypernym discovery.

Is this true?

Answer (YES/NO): YES